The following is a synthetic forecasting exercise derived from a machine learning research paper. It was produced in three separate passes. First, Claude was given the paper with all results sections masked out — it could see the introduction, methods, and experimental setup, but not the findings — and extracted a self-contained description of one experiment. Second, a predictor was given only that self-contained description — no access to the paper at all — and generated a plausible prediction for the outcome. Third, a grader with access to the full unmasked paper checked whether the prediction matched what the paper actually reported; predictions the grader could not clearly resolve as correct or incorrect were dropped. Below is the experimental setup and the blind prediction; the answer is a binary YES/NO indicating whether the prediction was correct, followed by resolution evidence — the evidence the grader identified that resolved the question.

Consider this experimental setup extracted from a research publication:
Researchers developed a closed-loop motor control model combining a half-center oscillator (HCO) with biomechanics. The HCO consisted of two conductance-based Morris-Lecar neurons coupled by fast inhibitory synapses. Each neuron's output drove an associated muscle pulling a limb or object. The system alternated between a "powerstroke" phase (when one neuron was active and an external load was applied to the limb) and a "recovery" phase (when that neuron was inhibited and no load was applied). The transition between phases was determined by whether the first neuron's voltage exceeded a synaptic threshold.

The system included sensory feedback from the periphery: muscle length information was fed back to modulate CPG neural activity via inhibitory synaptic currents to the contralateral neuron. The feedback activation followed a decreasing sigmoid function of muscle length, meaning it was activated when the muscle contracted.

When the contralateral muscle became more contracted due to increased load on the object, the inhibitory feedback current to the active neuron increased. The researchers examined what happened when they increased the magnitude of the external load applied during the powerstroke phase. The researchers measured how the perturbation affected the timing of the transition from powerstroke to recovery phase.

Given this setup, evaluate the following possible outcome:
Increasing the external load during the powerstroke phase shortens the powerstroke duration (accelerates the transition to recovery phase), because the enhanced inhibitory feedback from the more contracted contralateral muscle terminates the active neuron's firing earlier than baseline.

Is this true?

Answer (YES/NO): YES